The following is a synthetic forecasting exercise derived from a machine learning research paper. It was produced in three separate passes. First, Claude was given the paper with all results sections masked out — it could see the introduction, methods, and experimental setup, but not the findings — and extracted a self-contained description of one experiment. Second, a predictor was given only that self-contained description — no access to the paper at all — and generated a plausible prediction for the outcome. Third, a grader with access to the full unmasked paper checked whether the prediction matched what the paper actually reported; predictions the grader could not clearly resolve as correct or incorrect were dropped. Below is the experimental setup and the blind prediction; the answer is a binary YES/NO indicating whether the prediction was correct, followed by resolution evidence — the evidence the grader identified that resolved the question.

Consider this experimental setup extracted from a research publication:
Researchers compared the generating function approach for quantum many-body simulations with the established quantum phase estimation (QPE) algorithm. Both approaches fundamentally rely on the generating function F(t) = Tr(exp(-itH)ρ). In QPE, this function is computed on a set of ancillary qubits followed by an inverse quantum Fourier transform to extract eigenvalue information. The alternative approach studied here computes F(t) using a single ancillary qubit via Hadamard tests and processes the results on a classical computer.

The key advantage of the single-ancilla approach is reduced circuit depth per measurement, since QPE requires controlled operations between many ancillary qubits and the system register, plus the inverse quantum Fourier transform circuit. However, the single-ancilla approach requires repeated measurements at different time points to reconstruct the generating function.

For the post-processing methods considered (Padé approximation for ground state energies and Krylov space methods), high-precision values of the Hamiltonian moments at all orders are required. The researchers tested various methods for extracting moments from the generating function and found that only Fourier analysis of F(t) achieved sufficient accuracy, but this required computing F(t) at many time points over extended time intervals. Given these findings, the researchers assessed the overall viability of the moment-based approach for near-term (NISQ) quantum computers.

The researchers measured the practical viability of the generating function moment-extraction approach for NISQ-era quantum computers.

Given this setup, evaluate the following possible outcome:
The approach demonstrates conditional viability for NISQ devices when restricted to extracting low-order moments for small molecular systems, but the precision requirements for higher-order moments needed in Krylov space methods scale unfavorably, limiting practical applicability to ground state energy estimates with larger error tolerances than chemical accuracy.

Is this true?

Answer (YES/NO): NO